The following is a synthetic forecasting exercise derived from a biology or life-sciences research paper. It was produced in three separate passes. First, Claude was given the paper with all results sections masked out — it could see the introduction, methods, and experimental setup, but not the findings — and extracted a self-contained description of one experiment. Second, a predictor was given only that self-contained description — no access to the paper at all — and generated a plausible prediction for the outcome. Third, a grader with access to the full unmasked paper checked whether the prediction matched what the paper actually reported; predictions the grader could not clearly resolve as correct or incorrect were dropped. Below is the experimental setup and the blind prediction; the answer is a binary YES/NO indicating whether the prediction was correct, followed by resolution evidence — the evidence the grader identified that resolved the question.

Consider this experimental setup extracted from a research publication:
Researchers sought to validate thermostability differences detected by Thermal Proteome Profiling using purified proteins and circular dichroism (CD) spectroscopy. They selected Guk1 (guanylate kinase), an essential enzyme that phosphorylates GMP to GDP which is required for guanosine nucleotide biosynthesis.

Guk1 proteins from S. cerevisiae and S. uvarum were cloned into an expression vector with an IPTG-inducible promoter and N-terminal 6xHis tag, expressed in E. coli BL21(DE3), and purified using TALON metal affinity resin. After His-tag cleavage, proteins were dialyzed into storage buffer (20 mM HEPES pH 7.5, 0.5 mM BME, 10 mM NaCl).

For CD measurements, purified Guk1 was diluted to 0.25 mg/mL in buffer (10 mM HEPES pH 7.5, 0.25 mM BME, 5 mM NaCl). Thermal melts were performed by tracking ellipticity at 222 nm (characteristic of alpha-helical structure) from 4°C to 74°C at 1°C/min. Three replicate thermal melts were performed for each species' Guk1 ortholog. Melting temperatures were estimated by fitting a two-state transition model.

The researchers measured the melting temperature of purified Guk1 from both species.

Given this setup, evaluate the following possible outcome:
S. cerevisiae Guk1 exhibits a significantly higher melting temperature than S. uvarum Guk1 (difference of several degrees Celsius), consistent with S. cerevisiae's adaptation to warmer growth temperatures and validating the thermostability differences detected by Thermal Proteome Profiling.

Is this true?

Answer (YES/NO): YES